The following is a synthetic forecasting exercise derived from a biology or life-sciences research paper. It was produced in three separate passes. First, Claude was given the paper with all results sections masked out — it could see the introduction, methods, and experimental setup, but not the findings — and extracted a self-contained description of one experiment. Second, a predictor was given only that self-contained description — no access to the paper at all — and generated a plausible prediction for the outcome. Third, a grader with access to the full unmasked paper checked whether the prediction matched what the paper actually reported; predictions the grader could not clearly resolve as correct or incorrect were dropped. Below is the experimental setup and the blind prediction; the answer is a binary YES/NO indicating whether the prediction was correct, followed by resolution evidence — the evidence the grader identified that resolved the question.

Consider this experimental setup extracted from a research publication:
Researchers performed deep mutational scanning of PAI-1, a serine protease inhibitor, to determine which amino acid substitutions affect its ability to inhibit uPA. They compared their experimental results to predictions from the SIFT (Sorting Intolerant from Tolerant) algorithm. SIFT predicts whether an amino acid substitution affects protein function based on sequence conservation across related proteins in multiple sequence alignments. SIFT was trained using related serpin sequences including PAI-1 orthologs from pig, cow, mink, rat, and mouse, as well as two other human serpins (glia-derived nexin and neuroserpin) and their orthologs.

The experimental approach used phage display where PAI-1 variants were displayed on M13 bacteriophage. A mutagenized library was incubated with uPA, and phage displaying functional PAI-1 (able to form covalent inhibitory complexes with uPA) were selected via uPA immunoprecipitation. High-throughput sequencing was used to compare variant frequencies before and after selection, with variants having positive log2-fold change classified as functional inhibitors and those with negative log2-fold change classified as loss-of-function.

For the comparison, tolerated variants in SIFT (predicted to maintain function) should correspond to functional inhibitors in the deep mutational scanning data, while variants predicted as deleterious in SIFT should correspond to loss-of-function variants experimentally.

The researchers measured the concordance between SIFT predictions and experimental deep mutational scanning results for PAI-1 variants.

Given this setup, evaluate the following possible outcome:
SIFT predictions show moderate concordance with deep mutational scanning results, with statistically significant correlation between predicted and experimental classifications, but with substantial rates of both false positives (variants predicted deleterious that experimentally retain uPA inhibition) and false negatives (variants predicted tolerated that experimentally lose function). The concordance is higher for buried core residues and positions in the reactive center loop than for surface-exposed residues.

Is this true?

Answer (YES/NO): NO